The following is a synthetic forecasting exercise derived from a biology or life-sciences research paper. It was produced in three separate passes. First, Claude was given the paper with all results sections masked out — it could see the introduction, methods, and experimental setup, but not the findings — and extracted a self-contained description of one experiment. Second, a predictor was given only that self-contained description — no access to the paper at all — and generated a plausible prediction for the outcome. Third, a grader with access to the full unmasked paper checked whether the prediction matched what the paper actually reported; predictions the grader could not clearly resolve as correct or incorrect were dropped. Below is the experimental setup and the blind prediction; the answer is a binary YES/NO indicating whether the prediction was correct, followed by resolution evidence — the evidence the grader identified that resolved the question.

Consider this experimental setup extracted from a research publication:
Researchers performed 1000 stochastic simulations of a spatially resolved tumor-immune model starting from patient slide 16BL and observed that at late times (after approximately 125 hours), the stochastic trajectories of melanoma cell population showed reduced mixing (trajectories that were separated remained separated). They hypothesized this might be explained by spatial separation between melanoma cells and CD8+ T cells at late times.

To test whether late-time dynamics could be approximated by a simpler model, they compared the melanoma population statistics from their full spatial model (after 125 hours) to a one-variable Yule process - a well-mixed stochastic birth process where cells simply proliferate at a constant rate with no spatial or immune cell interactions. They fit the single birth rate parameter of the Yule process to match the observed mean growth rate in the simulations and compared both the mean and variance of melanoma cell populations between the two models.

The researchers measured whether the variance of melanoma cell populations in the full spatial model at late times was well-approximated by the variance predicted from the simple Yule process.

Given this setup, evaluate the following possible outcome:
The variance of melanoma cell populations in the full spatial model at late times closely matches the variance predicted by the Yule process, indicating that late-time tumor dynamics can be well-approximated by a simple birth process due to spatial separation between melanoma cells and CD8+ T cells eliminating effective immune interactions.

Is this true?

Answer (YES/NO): NO